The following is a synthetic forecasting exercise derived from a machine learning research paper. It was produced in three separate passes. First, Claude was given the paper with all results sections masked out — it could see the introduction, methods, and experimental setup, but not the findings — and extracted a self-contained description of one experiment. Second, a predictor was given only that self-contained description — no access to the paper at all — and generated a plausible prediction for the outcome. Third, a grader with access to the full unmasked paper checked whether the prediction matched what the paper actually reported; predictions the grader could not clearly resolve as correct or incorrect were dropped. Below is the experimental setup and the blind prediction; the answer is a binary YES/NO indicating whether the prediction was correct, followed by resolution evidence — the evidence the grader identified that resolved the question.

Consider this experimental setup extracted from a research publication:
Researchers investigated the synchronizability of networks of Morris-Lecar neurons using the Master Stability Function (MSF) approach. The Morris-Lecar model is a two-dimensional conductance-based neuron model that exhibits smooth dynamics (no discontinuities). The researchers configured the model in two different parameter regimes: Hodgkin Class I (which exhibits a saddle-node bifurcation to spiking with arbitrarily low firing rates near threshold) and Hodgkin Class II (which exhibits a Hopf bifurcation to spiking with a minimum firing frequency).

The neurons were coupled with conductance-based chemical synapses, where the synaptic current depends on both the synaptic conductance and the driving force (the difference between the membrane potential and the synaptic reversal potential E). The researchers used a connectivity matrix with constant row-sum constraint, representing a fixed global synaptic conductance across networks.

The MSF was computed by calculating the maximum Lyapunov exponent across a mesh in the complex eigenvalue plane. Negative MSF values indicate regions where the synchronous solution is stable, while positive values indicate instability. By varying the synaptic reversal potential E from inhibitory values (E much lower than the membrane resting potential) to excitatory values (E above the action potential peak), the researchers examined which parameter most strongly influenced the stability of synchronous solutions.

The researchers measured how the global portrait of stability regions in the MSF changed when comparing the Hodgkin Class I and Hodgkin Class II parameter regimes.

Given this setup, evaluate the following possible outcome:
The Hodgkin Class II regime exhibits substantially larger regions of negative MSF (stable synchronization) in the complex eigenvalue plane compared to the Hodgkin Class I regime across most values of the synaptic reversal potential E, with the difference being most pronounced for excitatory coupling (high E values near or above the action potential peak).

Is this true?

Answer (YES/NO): NO